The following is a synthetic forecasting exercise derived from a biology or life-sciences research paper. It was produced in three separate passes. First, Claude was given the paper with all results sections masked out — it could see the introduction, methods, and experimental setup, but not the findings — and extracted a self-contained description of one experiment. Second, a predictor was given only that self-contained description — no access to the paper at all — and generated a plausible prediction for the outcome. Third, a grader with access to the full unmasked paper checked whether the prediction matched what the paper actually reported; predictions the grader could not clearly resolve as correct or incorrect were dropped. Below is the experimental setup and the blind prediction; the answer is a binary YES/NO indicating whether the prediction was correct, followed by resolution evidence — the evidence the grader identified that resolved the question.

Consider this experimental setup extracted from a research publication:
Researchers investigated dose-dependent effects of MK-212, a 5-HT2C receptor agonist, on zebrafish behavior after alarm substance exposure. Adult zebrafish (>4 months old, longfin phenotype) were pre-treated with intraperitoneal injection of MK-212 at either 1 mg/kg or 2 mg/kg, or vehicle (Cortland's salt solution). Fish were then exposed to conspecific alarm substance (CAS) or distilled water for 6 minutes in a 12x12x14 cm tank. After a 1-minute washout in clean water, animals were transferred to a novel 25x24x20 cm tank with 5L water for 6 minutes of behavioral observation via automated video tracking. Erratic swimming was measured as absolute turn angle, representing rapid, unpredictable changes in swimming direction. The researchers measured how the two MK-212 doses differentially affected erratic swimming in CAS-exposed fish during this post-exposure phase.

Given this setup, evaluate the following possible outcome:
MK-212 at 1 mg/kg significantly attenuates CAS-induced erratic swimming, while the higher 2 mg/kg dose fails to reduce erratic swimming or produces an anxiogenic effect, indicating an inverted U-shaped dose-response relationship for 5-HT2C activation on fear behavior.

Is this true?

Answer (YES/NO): NO